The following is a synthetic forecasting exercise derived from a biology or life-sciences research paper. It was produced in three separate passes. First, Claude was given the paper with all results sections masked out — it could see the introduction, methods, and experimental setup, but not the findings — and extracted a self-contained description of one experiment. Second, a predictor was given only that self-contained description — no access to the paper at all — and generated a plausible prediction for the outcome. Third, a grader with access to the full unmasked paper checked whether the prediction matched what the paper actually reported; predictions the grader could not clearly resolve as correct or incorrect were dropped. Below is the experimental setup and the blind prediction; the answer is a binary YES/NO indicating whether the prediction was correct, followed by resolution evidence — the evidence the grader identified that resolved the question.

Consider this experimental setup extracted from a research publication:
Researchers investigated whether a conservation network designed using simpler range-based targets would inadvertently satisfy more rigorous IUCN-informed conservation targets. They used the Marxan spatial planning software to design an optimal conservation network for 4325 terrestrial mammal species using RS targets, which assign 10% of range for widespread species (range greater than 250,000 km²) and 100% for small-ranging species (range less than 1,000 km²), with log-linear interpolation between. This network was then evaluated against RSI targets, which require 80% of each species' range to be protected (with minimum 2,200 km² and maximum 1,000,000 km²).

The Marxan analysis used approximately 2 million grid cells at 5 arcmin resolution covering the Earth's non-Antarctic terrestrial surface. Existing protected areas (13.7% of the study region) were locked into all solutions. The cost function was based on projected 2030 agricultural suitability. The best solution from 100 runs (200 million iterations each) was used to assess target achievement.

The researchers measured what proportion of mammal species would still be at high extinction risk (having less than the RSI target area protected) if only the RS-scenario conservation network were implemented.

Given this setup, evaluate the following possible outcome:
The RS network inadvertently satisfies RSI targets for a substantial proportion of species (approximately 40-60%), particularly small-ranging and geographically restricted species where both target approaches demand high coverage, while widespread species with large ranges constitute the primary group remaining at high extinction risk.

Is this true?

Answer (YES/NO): NO